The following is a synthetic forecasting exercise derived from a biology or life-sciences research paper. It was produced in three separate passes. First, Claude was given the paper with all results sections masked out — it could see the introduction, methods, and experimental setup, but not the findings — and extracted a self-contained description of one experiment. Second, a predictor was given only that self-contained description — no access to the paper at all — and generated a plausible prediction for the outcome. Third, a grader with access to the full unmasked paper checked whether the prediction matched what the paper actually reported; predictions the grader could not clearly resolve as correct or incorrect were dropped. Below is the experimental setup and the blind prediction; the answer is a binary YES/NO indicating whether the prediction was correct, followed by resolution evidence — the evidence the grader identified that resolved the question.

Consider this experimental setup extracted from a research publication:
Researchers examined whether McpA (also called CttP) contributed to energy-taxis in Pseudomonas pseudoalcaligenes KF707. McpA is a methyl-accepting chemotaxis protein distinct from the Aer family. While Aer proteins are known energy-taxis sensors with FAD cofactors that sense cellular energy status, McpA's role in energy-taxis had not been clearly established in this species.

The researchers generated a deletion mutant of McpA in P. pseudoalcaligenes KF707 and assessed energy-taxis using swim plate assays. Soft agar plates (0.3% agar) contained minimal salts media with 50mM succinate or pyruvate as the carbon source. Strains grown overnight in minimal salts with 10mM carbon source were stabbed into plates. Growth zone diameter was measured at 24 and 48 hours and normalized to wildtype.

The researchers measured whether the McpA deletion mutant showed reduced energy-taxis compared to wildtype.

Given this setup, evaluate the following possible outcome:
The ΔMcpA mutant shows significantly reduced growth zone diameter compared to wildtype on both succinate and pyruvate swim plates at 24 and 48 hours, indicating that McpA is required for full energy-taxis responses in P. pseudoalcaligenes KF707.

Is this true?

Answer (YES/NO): NO